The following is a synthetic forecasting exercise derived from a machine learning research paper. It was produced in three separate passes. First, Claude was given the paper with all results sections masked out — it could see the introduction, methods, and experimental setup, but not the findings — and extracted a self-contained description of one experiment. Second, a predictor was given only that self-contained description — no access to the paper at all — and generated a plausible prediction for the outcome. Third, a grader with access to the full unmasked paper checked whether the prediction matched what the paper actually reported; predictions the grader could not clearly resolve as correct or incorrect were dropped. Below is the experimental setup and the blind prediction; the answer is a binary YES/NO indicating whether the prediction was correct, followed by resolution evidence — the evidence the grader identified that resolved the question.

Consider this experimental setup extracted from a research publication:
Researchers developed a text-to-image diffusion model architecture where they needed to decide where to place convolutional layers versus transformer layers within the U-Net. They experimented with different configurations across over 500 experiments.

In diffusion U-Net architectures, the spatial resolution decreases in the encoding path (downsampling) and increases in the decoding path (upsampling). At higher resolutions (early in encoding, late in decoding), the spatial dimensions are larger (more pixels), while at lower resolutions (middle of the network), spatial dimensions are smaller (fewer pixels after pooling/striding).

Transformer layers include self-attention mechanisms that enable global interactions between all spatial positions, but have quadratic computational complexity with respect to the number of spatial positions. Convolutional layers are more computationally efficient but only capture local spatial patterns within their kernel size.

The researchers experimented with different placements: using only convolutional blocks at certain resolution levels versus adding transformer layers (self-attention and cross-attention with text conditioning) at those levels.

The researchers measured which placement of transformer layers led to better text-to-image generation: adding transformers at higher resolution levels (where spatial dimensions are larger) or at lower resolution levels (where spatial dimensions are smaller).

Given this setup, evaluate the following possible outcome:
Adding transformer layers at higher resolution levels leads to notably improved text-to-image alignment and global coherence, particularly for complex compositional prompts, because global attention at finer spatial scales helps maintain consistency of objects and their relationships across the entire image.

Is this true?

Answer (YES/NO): NO